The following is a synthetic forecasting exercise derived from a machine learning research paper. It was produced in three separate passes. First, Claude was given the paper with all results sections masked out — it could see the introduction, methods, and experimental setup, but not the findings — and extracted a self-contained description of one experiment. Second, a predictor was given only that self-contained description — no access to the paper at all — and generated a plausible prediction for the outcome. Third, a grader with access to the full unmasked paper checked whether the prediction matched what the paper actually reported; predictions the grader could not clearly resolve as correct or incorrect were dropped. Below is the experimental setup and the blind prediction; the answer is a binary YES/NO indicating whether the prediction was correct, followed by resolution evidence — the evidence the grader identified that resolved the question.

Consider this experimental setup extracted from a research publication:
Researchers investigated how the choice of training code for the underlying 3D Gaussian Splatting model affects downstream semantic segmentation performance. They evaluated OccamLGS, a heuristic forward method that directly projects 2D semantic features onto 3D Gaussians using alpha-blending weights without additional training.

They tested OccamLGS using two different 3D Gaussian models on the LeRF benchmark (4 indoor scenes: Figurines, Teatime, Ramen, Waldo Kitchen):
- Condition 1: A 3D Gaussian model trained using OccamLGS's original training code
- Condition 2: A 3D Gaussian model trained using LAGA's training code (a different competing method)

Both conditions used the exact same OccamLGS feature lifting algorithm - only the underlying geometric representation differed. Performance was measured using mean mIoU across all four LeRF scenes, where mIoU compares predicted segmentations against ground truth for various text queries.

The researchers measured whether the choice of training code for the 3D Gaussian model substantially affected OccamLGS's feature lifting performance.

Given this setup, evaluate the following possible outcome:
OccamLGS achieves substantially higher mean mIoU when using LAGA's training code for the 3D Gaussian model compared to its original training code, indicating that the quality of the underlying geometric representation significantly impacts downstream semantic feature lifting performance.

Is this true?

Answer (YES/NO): NO